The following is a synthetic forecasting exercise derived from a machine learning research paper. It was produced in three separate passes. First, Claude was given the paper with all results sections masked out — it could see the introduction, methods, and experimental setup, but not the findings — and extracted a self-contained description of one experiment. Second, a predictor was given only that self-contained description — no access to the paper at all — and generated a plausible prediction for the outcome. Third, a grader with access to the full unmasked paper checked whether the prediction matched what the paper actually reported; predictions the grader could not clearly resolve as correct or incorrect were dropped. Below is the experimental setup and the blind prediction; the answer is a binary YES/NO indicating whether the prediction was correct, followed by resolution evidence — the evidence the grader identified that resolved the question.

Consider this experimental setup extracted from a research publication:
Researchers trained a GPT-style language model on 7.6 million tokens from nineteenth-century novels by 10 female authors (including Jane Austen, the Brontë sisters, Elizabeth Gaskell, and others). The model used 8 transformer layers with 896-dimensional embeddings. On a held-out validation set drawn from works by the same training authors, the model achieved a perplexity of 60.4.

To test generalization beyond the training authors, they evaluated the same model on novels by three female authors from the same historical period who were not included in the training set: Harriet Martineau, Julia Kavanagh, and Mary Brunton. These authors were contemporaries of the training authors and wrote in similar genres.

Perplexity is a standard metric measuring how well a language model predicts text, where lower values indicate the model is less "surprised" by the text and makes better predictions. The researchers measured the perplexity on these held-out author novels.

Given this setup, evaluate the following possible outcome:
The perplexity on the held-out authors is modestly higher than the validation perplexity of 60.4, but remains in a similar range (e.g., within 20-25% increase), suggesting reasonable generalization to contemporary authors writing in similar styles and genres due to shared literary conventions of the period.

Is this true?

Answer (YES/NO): YES